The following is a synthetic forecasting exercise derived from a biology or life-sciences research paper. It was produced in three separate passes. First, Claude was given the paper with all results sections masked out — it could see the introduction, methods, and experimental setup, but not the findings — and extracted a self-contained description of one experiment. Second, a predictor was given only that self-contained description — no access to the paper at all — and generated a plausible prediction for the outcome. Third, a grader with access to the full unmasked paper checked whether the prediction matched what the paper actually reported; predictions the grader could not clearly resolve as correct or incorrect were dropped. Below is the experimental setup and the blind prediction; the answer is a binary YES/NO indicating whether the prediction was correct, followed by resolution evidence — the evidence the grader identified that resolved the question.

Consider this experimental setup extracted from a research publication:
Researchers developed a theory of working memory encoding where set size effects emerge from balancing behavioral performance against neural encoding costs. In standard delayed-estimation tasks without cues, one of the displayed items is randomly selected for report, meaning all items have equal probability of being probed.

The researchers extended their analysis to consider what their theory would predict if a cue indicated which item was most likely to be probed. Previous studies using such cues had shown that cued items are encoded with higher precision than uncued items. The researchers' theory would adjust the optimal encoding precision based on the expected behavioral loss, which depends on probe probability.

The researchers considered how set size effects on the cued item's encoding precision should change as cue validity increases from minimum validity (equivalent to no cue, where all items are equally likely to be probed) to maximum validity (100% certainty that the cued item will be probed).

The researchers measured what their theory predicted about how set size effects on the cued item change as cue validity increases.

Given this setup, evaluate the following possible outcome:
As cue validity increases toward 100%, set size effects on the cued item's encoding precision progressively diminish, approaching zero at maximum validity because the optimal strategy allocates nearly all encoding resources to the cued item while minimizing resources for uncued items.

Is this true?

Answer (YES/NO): YES